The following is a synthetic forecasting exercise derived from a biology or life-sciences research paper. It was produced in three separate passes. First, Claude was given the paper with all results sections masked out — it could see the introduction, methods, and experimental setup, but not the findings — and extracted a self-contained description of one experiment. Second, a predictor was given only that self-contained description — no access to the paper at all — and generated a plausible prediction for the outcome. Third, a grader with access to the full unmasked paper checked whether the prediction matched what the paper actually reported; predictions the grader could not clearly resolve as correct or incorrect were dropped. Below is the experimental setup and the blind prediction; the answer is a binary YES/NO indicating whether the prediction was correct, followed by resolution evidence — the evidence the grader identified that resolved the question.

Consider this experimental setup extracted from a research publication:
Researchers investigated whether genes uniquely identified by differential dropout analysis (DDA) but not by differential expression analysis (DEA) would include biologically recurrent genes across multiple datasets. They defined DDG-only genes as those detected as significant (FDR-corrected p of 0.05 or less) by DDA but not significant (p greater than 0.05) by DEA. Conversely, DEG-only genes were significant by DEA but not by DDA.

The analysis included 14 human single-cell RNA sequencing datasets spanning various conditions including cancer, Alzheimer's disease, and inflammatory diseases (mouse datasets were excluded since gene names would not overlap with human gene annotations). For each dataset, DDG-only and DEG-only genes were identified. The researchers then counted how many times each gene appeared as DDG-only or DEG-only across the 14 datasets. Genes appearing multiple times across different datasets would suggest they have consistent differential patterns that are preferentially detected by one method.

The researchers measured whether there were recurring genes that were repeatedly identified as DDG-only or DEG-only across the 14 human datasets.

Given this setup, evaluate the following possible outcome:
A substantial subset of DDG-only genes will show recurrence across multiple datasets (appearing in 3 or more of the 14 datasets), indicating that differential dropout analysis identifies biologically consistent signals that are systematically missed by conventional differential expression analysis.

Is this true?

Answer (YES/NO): NO